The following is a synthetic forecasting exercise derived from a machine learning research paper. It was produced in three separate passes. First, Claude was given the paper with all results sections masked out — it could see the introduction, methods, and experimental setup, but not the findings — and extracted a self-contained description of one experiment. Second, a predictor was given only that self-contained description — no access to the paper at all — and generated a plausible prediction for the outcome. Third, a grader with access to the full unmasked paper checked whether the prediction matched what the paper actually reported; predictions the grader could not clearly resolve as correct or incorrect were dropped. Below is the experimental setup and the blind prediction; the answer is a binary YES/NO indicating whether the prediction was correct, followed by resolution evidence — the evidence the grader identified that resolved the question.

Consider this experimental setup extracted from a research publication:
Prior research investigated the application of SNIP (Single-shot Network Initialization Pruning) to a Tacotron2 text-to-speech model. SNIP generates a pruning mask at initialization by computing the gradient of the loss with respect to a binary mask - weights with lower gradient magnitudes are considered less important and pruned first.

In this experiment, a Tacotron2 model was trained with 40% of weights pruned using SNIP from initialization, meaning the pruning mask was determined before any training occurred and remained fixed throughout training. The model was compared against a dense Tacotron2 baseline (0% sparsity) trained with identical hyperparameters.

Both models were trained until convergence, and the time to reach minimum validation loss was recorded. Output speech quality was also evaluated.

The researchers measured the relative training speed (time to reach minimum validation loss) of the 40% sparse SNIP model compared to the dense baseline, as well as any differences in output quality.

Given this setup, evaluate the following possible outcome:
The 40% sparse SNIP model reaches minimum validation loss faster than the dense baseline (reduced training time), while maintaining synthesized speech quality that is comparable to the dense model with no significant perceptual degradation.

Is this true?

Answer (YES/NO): NO